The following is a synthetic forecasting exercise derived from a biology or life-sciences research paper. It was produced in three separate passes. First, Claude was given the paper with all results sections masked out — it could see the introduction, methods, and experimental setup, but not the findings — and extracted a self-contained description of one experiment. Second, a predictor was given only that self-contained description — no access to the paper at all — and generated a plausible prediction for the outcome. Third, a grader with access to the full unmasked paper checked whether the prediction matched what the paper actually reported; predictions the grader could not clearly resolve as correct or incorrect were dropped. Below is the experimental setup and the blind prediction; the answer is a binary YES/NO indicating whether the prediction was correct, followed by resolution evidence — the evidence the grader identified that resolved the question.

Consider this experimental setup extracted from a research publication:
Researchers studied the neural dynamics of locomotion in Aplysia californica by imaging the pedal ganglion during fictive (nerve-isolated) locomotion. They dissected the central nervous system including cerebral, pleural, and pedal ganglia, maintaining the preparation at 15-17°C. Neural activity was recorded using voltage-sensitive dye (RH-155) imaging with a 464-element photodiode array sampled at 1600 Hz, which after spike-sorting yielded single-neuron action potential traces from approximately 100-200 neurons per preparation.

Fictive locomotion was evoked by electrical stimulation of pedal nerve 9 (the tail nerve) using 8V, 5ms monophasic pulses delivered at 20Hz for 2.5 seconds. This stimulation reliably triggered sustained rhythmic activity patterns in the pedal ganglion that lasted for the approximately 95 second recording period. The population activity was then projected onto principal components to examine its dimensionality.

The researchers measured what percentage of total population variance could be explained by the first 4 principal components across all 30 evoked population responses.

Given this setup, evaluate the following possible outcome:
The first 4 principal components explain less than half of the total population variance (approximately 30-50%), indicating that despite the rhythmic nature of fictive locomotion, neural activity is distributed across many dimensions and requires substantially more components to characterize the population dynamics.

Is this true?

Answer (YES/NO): NO